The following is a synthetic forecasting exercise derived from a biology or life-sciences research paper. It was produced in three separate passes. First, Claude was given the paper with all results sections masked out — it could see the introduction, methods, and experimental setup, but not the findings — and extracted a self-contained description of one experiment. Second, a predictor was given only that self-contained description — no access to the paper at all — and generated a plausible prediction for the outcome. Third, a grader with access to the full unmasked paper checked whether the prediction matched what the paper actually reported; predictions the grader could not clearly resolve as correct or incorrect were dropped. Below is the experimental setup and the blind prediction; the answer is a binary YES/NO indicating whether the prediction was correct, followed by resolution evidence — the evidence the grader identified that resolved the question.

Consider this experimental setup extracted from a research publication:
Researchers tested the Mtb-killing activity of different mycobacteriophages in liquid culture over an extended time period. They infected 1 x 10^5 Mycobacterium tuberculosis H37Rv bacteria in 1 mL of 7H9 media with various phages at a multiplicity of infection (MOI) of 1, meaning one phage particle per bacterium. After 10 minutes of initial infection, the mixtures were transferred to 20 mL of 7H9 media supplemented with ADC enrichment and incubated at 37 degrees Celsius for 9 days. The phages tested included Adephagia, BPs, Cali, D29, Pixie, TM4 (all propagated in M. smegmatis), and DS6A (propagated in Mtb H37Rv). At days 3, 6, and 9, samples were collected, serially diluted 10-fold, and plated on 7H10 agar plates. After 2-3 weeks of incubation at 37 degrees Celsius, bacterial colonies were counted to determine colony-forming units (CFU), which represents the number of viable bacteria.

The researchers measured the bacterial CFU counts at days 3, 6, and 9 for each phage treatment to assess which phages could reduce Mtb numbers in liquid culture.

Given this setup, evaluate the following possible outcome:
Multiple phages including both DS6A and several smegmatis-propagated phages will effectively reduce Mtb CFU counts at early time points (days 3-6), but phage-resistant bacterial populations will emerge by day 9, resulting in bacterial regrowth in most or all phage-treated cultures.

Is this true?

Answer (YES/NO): NO